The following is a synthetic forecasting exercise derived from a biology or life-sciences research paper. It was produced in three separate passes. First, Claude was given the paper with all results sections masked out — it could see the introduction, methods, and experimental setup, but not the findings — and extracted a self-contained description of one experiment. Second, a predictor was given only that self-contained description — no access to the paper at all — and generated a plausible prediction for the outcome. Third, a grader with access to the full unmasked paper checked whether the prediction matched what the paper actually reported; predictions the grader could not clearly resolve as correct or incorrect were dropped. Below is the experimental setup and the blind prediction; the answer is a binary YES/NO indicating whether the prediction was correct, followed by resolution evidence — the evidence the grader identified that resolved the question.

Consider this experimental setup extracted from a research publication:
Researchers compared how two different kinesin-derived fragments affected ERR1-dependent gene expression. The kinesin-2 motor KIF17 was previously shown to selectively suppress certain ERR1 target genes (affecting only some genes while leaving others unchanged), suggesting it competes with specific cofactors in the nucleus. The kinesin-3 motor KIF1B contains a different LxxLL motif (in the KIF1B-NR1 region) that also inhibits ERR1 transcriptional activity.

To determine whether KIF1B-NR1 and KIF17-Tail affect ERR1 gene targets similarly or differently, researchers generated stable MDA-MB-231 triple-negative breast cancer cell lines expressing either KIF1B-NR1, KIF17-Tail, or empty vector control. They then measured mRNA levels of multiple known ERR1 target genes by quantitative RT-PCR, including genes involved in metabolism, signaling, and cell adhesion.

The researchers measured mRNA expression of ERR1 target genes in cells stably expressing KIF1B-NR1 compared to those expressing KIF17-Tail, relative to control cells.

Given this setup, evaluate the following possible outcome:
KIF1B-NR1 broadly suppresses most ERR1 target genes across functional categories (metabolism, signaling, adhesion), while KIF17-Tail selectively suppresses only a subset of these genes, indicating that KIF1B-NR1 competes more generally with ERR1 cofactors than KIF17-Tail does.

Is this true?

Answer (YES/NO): NO